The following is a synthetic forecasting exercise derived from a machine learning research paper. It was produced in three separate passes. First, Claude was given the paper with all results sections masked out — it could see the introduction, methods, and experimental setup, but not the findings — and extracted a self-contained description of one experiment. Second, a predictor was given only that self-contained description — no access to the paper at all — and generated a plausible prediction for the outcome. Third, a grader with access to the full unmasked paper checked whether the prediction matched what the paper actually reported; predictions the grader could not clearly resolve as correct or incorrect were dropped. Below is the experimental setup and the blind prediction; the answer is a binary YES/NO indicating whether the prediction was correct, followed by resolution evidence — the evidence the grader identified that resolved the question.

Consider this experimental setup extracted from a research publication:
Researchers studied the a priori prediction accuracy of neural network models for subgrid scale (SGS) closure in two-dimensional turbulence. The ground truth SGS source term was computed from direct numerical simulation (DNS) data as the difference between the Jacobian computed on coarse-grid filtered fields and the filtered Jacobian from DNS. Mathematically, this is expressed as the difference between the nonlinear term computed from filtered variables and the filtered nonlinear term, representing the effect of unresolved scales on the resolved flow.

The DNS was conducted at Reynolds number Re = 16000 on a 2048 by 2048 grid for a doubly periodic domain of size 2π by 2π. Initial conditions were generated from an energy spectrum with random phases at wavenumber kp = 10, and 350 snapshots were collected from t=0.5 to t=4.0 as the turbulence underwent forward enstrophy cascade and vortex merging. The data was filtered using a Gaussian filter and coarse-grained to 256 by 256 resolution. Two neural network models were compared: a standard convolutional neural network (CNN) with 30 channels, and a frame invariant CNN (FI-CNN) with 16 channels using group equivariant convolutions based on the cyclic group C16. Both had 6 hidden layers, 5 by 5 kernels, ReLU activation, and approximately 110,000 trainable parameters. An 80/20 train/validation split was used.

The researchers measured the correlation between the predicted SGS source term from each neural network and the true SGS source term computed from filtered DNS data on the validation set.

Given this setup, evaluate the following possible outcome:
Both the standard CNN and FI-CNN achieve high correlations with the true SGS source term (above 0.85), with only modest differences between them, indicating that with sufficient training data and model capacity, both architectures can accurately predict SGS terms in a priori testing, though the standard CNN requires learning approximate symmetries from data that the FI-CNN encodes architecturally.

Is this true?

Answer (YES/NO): YES